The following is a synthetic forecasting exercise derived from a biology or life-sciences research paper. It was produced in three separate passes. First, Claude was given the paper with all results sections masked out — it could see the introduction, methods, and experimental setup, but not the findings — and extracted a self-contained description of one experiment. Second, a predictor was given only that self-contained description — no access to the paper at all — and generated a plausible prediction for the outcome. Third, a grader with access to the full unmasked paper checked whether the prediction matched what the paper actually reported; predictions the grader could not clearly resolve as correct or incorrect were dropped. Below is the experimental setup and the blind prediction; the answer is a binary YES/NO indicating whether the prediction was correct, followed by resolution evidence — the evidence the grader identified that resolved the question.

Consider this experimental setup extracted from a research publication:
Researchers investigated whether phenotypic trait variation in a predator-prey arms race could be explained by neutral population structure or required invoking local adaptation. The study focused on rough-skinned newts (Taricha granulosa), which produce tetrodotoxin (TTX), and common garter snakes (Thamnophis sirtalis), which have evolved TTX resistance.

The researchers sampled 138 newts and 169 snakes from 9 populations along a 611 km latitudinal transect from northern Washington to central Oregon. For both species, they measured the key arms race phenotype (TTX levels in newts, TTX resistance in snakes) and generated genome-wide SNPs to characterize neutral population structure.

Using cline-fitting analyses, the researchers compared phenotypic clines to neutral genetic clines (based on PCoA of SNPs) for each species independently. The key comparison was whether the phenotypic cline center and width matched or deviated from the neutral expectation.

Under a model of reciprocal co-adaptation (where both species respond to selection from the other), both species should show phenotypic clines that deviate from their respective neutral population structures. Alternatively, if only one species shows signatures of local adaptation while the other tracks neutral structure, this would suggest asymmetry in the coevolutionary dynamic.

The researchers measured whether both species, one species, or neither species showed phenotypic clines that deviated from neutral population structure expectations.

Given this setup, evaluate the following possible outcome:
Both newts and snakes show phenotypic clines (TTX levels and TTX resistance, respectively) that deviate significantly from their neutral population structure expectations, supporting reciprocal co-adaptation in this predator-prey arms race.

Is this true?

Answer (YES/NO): NO